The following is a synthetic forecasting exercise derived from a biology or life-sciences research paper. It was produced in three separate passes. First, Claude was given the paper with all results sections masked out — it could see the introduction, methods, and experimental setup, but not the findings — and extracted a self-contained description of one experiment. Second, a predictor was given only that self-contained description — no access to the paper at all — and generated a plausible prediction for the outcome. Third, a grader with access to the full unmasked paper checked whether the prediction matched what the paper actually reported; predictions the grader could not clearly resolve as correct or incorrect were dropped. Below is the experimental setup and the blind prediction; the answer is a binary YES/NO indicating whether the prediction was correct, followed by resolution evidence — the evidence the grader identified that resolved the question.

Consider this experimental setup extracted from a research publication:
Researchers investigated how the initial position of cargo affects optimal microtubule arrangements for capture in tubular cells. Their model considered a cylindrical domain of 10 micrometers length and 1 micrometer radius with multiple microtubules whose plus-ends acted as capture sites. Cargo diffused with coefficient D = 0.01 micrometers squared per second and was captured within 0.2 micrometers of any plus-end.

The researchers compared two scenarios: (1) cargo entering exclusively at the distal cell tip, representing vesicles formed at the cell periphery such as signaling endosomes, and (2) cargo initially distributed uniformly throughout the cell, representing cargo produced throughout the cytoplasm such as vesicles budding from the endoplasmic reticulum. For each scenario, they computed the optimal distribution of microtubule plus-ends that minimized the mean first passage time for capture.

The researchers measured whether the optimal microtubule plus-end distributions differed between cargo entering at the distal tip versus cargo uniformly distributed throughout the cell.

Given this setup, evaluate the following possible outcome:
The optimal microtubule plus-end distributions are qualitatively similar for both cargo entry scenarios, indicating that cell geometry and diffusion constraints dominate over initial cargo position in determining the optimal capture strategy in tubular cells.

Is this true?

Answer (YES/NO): NO